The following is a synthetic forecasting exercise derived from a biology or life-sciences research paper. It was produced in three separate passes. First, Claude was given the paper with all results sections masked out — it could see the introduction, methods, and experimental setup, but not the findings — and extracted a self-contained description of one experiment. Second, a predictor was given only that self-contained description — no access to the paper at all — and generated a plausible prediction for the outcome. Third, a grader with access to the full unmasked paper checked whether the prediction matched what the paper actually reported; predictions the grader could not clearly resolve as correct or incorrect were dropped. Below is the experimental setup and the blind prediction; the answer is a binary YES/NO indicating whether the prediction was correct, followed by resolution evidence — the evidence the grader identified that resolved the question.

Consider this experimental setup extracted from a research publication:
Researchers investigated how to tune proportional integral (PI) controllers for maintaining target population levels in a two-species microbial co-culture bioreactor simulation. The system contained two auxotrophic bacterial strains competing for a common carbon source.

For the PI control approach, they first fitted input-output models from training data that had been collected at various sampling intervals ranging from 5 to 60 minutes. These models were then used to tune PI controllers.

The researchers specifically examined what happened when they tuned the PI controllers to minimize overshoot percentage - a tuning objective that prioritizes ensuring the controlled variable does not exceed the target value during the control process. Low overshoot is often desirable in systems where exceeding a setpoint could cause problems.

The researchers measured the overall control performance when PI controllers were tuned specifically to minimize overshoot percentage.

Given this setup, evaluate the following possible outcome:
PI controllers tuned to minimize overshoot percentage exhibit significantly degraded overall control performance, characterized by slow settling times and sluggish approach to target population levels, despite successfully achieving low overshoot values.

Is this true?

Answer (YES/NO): YES